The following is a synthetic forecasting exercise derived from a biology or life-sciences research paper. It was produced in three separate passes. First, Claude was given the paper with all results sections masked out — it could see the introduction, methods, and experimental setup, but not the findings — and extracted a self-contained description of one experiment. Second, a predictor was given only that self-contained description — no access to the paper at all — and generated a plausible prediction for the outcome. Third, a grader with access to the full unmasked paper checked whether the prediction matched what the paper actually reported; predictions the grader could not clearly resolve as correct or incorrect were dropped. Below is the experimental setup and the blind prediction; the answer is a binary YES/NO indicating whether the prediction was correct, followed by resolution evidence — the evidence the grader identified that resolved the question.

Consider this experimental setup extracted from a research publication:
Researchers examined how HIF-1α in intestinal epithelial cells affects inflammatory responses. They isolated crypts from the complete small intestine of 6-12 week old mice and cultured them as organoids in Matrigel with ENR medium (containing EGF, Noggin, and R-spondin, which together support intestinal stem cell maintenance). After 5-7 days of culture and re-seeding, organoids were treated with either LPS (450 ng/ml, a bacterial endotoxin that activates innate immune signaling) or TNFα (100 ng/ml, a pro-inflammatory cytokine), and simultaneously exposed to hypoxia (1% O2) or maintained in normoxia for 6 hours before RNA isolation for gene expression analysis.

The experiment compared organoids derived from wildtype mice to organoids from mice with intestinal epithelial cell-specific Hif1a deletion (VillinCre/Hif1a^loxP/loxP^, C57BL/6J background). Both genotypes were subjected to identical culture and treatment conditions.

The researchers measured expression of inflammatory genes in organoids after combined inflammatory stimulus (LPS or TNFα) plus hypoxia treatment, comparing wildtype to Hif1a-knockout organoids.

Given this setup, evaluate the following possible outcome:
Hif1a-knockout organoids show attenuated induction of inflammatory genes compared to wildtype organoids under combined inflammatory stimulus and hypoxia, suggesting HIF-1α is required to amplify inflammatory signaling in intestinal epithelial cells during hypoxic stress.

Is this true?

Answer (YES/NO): YES